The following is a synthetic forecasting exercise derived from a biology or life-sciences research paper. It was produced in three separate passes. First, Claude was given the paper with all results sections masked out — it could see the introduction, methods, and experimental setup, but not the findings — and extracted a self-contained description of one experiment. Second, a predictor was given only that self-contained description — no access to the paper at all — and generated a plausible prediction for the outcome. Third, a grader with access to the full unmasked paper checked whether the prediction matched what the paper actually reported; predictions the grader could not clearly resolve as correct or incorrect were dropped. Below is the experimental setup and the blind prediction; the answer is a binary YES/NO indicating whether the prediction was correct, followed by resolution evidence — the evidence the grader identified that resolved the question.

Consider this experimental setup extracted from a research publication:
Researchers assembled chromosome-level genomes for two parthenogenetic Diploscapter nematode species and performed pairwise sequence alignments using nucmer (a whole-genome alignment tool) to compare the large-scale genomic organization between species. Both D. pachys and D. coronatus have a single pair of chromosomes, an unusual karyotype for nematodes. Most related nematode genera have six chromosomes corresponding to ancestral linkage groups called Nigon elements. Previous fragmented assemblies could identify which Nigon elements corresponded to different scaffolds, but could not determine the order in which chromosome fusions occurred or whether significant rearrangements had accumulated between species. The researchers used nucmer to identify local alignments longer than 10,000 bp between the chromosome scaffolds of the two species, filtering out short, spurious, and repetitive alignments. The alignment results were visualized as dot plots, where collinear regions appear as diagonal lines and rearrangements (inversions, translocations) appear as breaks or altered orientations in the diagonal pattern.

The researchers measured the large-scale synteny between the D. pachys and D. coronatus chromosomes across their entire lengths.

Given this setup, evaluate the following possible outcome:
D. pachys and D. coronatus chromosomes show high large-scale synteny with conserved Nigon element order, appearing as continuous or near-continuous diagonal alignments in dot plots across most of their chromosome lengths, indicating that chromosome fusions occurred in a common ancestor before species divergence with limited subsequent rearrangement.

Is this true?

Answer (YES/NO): NO